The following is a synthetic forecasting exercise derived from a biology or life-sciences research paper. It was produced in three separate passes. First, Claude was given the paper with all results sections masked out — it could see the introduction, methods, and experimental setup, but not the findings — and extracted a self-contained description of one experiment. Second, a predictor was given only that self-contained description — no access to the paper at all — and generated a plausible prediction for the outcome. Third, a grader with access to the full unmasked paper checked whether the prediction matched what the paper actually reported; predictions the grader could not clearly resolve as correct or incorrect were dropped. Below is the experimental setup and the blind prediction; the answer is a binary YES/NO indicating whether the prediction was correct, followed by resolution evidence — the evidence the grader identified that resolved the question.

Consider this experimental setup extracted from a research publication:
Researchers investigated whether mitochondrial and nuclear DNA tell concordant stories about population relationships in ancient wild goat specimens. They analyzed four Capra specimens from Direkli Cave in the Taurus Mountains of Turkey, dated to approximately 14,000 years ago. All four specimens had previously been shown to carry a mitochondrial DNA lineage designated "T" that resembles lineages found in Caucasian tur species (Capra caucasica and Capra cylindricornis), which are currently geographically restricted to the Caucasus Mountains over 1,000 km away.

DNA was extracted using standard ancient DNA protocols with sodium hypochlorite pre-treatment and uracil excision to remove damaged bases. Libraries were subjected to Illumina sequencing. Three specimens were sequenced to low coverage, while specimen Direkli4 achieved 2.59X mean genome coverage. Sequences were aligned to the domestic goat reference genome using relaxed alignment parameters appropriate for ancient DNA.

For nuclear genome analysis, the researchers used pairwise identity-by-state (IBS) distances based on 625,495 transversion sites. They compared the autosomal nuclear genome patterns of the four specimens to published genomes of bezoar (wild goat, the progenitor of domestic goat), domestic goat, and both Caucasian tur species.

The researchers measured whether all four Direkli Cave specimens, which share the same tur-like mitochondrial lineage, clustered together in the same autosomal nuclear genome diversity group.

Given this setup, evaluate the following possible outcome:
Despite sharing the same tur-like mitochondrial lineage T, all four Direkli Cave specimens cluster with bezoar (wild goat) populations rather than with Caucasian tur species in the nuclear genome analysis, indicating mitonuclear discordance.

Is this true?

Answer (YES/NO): NO